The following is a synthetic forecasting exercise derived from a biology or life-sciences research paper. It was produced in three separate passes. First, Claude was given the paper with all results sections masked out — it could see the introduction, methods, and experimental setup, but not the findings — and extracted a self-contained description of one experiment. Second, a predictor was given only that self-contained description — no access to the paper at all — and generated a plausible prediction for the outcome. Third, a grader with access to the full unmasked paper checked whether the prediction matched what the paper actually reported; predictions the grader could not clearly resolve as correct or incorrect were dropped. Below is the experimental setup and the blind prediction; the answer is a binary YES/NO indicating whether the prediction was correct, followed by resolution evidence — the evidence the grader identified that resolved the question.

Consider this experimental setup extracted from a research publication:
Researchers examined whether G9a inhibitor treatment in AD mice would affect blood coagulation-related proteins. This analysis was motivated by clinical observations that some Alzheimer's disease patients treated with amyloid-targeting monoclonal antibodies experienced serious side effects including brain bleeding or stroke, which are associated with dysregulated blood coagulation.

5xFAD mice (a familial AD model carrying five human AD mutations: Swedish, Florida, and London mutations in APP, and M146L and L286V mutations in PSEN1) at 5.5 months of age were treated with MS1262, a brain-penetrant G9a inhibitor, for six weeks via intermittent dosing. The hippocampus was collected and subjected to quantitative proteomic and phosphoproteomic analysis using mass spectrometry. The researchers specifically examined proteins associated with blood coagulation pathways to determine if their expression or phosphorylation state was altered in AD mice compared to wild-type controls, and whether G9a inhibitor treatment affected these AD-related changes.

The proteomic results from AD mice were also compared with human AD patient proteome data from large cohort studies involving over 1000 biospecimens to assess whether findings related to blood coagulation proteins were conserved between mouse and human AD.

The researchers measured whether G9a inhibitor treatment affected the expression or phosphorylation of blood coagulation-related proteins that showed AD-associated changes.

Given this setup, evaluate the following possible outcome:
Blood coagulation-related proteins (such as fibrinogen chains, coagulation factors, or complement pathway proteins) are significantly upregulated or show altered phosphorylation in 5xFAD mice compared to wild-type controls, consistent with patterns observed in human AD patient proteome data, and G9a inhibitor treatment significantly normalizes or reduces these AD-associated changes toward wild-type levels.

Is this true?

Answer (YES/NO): YES